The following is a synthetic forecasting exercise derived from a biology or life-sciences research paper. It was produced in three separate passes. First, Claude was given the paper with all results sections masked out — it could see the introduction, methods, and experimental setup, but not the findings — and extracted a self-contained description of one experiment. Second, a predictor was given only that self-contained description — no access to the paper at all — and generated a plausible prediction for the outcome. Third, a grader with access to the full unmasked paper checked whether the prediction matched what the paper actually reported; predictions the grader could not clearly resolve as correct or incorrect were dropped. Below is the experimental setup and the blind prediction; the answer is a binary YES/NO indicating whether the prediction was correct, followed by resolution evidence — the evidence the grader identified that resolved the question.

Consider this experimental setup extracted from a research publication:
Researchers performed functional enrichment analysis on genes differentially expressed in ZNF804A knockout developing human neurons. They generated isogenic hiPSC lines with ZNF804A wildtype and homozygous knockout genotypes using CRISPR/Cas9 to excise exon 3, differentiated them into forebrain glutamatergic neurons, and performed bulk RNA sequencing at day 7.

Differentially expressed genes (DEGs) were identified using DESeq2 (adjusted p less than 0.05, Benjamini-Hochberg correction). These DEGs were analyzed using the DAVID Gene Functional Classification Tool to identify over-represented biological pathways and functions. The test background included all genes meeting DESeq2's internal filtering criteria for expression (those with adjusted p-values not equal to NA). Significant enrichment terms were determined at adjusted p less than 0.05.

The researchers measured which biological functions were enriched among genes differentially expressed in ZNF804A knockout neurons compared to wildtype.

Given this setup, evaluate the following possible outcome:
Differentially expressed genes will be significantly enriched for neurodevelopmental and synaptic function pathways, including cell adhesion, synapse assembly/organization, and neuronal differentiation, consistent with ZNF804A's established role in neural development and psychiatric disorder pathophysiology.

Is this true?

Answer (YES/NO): NO